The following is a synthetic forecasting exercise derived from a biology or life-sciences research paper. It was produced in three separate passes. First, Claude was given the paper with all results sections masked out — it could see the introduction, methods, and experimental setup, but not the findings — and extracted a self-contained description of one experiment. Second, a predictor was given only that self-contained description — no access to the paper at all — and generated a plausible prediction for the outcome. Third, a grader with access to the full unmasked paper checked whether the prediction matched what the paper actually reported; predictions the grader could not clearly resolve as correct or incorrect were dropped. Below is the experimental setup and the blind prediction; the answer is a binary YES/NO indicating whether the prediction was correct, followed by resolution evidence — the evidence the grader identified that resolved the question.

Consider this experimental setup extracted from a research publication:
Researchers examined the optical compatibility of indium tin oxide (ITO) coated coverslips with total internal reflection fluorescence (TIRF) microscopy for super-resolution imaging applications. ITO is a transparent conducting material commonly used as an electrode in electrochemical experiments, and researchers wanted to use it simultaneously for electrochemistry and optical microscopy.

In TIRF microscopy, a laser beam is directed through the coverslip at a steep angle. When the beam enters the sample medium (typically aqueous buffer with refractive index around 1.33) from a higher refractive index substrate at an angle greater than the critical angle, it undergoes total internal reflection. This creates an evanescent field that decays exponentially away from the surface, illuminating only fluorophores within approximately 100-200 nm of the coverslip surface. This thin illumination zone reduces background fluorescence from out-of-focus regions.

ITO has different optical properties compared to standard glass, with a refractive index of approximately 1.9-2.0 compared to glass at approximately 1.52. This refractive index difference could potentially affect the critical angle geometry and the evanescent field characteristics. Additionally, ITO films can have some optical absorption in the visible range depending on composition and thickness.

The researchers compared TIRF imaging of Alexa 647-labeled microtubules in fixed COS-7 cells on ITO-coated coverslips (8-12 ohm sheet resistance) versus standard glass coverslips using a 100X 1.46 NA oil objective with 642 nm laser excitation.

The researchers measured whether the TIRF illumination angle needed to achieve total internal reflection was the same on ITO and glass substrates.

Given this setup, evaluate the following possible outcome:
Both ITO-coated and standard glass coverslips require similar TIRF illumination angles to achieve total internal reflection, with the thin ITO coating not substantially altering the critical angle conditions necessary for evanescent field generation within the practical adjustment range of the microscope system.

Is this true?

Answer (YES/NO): YES